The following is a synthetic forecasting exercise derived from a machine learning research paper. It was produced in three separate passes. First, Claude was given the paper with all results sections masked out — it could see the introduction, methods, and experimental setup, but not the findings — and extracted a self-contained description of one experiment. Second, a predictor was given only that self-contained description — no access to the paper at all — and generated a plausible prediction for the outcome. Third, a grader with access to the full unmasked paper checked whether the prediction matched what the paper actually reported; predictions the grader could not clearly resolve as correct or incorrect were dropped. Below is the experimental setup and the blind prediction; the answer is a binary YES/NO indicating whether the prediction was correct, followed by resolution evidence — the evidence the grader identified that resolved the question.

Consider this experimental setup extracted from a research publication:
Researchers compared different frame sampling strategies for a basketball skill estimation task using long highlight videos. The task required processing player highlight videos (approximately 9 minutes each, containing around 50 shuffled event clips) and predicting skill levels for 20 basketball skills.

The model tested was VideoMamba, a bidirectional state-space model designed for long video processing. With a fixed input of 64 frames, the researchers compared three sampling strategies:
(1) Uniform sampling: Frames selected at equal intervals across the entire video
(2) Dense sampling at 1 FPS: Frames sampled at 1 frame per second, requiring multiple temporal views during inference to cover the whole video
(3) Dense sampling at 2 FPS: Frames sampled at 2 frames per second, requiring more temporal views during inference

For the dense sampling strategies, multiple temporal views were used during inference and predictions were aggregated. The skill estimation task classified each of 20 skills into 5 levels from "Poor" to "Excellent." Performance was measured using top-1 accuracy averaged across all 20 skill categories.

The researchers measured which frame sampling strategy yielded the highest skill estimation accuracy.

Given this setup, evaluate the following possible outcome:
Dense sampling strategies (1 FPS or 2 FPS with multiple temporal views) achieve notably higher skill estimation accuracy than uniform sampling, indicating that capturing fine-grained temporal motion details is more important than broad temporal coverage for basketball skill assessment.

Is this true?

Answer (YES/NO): NO